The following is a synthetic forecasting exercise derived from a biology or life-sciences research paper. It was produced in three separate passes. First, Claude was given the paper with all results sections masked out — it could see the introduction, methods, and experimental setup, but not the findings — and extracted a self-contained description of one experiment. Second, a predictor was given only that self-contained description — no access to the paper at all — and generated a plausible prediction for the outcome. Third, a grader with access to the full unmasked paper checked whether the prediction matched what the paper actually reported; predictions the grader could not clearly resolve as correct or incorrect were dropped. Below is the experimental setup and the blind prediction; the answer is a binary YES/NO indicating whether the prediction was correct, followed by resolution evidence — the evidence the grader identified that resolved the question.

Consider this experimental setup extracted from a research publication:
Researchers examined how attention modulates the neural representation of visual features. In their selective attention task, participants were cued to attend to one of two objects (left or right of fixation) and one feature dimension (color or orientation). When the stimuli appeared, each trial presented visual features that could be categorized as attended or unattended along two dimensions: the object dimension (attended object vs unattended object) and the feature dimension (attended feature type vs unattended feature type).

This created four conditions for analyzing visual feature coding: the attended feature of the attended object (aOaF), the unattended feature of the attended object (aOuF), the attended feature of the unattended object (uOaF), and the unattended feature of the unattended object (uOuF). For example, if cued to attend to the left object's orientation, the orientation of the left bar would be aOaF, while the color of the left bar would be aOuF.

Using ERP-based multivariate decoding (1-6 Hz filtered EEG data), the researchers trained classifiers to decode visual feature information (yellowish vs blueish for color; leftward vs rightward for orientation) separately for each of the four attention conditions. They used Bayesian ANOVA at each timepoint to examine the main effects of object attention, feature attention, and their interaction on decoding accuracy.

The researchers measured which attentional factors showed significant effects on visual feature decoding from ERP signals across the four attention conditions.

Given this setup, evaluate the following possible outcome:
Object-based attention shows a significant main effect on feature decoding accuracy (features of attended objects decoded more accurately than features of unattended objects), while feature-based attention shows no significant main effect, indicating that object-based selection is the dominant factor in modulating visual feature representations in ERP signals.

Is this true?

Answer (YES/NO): YES